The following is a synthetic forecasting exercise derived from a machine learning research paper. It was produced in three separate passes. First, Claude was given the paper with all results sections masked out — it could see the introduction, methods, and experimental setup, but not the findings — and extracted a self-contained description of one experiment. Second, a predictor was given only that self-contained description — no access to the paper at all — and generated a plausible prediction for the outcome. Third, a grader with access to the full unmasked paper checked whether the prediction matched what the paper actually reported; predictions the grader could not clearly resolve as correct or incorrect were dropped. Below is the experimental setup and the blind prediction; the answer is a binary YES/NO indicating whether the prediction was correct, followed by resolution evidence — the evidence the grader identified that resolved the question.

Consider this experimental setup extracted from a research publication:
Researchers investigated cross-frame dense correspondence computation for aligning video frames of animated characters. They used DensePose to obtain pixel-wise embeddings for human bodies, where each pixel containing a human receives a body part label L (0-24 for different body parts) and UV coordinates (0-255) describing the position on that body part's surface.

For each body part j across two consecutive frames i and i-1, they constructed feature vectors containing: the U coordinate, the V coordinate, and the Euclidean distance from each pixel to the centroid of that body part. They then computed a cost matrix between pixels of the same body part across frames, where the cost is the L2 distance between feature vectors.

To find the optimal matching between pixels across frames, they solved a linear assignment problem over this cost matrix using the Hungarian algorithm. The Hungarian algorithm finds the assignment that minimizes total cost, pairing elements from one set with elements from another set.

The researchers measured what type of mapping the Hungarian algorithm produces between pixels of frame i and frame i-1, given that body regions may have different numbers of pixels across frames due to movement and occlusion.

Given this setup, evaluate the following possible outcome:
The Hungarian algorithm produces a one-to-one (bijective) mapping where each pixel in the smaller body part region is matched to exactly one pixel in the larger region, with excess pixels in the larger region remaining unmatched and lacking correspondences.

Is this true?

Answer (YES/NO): NO